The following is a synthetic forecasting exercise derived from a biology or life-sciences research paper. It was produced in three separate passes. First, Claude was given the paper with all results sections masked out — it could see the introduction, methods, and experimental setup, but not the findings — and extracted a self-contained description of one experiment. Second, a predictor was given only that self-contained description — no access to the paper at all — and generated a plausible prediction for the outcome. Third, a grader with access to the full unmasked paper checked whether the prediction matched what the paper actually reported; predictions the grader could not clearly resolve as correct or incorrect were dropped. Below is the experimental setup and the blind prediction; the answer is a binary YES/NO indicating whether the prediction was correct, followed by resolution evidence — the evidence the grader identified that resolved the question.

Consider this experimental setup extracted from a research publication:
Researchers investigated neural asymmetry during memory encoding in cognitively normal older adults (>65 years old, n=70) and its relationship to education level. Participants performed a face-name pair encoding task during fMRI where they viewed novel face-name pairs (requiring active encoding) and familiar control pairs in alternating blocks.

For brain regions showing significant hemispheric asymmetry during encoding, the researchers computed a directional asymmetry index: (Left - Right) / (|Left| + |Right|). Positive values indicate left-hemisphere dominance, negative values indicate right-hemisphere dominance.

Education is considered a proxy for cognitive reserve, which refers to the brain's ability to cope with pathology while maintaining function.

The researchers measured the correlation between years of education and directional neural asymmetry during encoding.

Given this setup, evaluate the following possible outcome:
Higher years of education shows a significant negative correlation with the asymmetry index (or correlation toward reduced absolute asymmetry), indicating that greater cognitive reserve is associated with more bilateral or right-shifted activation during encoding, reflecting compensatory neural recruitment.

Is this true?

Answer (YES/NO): NO